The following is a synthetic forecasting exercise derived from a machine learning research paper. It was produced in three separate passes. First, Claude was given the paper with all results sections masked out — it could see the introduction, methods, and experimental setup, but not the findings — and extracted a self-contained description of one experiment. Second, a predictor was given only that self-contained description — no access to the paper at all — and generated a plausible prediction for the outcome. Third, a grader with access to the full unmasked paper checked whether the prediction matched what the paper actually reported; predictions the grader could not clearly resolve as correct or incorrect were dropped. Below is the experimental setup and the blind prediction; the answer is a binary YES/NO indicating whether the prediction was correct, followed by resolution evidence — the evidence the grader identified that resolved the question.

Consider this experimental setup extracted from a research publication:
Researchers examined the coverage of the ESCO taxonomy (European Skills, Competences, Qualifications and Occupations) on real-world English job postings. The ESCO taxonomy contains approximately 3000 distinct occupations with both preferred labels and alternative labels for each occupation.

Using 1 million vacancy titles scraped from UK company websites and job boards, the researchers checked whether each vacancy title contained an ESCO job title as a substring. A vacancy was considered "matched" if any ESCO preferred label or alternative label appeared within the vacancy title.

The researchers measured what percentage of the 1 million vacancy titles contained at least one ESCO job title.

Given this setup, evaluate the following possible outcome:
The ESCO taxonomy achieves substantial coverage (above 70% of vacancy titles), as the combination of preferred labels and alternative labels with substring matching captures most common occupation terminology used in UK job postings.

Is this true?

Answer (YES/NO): NO